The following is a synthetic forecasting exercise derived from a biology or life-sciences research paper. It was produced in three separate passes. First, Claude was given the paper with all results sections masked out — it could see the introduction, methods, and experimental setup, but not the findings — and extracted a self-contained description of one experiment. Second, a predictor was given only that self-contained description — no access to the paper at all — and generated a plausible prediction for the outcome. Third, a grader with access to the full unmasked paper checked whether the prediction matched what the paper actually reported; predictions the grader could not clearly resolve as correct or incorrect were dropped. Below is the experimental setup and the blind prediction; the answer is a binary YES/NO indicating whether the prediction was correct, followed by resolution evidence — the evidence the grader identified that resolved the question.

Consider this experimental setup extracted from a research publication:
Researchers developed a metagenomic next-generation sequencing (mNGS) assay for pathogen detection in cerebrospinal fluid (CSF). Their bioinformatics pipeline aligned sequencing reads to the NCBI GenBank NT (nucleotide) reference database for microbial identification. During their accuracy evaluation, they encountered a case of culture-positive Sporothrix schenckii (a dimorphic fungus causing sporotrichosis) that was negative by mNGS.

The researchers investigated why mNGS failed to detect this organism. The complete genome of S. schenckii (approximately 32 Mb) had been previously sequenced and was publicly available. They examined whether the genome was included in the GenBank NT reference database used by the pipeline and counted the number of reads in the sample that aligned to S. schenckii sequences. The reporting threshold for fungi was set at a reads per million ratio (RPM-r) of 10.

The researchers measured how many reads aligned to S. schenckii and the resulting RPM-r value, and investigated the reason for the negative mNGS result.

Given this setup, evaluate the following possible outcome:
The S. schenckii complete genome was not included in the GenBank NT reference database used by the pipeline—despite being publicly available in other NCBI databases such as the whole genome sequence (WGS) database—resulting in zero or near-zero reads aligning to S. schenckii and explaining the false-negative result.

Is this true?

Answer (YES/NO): NO